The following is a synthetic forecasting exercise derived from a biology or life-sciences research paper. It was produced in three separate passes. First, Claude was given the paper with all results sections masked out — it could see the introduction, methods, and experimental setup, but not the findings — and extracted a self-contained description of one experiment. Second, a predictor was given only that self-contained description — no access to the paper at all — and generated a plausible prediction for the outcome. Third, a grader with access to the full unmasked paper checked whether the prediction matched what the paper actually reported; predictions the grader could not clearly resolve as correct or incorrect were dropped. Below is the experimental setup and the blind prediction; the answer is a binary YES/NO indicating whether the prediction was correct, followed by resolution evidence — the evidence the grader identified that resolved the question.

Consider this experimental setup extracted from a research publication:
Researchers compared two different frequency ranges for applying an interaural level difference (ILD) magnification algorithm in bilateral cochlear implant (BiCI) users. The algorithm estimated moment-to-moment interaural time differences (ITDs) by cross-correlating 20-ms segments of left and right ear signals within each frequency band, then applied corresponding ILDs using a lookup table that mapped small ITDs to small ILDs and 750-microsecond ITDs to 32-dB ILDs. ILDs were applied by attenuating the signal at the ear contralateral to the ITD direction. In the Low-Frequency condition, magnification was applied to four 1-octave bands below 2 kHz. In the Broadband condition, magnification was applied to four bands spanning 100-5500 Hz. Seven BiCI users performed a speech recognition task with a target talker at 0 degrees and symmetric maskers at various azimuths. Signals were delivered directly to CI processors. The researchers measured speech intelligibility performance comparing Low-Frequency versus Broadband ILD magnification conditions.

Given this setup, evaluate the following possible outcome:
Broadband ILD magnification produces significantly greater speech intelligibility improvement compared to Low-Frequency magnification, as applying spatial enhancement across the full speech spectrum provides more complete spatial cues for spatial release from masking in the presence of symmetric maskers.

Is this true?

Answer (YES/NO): YES